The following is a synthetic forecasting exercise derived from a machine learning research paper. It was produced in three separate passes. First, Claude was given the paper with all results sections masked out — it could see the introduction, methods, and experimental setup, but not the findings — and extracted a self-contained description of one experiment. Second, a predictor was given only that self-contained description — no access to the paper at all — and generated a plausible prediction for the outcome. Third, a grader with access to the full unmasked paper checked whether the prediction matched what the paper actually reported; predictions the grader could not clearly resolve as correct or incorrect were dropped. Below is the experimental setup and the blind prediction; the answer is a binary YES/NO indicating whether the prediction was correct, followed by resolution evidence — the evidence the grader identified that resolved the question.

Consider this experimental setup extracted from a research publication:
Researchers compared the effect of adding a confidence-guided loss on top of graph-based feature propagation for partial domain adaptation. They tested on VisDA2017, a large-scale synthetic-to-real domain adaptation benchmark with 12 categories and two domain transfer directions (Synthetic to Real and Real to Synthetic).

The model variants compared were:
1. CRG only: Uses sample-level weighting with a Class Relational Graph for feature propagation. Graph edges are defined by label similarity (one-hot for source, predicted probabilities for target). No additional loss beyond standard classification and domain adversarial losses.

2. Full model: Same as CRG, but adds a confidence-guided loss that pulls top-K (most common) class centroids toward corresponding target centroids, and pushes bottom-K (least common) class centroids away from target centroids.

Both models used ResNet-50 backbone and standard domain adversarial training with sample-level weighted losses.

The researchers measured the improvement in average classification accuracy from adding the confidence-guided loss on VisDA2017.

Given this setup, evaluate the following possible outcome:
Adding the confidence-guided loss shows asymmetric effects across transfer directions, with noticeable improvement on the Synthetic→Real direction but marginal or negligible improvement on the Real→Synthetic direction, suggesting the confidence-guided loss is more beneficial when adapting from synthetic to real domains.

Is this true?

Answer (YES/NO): NO